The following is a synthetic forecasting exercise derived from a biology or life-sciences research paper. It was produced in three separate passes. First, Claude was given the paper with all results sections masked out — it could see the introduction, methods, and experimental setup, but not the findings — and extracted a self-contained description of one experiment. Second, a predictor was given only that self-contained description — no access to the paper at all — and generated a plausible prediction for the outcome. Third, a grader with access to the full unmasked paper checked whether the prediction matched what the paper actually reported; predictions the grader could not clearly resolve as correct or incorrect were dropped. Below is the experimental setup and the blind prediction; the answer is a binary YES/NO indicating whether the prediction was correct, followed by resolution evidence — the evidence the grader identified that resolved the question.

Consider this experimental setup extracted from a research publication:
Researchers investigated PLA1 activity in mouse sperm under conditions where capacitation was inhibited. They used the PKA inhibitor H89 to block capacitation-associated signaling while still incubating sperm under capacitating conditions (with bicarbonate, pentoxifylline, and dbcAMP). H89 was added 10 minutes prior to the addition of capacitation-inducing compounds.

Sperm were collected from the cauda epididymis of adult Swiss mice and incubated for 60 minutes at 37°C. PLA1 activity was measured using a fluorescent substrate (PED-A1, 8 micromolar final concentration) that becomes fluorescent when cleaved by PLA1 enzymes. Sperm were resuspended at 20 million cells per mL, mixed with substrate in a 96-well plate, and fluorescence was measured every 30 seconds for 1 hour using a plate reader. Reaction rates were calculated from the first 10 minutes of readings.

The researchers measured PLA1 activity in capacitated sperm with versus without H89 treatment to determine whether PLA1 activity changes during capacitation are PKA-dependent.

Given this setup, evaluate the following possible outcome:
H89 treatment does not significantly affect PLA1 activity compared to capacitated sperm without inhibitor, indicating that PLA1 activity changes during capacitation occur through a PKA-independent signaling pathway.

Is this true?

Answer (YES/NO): YES